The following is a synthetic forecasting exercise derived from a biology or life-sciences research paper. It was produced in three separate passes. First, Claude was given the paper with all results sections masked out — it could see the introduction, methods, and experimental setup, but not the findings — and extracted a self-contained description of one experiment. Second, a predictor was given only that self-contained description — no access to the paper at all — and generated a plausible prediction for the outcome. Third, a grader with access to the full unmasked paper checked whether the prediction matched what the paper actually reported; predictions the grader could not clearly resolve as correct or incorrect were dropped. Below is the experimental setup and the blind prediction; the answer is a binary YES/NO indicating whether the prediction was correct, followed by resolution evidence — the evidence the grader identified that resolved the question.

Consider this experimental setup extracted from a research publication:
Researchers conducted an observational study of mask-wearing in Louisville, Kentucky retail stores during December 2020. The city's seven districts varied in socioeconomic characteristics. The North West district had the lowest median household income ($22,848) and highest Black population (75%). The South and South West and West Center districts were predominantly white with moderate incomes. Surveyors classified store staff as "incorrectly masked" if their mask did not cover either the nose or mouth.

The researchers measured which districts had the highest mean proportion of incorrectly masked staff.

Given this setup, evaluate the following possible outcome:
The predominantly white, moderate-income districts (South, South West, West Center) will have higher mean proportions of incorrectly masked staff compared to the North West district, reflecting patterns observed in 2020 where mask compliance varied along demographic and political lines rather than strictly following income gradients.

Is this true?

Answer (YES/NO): YES